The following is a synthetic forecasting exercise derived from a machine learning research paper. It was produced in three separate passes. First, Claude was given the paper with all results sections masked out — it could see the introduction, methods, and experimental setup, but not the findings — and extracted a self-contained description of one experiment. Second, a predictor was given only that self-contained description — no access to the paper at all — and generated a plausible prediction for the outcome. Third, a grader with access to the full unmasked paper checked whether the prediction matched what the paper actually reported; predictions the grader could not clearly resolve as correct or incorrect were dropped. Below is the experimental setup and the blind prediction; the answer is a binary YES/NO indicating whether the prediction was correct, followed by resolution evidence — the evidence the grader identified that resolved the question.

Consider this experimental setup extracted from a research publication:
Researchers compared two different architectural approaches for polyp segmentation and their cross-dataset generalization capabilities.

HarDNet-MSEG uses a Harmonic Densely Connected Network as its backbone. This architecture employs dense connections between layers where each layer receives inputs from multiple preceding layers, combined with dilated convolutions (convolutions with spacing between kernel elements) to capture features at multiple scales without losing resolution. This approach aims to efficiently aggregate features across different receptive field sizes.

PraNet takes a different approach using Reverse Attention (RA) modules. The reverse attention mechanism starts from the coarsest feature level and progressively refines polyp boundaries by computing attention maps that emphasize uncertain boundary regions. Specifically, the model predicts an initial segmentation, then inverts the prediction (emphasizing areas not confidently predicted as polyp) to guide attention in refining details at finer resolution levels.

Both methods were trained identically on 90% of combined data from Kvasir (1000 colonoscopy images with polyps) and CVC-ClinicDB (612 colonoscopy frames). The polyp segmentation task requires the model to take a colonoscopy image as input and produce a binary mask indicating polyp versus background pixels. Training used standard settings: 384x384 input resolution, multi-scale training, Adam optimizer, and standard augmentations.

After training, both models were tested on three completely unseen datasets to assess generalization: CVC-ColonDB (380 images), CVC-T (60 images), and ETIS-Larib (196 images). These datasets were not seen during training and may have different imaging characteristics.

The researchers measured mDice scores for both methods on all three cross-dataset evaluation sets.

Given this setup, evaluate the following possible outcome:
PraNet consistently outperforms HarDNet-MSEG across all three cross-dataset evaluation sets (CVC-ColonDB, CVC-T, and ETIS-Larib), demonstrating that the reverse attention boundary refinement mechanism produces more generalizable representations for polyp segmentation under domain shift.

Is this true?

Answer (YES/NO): NO